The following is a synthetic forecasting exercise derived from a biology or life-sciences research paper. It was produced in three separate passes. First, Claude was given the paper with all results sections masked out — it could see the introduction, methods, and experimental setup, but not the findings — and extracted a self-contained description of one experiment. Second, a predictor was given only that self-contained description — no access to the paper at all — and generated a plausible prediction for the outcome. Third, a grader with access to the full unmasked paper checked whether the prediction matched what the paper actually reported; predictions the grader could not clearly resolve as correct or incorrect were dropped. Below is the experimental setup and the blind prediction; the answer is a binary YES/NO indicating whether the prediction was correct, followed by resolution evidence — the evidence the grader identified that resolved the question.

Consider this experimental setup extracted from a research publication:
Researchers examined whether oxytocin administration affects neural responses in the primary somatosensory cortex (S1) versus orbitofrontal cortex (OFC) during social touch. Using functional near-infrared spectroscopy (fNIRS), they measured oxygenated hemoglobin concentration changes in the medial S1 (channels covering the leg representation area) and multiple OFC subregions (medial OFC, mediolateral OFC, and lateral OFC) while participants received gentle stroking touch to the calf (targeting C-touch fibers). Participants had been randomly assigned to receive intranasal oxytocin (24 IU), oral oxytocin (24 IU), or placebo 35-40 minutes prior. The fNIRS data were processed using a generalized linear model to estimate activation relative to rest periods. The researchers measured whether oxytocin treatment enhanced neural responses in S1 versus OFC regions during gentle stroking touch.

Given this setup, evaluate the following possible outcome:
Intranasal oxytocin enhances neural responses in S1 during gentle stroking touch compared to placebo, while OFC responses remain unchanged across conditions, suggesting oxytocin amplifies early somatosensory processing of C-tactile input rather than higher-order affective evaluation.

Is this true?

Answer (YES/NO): NO